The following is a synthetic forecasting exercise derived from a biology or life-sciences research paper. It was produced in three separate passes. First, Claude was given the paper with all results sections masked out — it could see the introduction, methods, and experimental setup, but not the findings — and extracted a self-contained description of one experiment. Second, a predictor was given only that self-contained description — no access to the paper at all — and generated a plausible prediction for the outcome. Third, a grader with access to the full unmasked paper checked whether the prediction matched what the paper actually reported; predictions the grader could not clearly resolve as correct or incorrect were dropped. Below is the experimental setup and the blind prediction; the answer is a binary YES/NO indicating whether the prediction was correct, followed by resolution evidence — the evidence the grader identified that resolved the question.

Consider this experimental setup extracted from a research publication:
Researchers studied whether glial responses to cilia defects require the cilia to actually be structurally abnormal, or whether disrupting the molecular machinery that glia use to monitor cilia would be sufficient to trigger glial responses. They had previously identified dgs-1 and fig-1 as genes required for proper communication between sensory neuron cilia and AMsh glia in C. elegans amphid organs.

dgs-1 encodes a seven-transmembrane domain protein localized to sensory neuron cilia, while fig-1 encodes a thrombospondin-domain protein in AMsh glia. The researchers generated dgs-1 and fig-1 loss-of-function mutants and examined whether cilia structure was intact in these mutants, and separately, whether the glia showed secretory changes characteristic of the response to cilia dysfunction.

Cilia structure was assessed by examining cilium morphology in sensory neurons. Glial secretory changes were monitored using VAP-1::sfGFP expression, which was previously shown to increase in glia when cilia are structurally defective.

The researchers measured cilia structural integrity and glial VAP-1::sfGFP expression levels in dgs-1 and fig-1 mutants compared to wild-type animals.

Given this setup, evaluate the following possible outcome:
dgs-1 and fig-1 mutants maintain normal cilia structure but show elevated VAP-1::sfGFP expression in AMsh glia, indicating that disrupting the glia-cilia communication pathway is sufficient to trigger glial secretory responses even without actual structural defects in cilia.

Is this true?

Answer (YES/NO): YES